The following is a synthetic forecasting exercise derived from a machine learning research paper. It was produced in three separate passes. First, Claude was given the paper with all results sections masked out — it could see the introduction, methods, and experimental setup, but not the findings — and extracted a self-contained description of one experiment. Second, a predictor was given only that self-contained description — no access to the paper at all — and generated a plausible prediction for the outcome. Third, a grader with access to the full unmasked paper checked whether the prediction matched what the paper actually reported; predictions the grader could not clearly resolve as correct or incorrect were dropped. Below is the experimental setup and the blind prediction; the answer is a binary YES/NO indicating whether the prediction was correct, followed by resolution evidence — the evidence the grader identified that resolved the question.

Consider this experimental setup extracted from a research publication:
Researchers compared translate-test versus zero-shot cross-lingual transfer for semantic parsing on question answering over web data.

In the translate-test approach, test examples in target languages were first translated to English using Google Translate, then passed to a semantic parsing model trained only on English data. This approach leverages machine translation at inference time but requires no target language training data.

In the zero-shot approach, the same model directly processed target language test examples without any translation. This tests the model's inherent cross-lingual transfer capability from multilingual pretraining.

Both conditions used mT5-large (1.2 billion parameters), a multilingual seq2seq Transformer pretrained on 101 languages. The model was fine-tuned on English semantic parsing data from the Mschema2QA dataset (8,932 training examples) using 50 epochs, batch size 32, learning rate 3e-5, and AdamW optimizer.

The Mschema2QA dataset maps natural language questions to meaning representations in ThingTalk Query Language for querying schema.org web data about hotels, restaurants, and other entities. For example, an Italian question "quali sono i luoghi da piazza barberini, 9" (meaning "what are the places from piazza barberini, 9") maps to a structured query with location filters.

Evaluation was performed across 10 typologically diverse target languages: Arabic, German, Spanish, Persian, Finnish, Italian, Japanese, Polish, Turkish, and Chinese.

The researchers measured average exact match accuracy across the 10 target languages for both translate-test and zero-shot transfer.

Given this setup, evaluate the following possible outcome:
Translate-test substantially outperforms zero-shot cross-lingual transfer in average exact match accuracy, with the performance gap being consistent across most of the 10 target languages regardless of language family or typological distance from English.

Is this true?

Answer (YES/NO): NO